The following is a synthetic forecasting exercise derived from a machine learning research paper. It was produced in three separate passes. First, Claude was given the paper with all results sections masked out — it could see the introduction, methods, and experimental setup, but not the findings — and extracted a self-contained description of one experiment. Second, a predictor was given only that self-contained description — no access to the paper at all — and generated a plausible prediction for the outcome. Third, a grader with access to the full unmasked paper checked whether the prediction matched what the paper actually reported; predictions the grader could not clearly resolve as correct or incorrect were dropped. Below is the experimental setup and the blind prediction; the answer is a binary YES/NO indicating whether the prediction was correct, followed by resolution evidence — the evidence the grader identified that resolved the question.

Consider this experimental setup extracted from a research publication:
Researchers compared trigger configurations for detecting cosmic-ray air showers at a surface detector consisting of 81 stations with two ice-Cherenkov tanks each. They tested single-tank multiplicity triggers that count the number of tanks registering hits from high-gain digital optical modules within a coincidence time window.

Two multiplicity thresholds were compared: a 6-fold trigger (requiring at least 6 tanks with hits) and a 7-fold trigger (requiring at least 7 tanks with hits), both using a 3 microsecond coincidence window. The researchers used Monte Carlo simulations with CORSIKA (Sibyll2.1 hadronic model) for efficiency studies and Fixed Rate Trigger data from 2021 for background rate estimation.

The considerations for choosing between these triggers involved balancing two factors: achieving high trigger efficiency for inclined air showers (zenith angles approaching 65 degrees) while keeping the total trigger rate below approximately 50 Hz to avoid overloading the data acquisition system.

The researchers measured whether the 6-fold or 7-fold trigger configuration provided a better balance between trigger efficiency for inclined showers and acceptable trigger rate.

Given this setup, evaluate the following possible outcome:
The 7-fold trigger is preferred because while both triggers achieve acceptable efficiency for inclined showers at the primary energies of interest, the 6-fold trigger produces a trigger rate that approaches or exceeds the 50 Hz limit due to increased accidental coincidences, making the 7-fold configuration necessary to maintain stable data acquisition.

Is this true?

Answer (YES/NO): YES